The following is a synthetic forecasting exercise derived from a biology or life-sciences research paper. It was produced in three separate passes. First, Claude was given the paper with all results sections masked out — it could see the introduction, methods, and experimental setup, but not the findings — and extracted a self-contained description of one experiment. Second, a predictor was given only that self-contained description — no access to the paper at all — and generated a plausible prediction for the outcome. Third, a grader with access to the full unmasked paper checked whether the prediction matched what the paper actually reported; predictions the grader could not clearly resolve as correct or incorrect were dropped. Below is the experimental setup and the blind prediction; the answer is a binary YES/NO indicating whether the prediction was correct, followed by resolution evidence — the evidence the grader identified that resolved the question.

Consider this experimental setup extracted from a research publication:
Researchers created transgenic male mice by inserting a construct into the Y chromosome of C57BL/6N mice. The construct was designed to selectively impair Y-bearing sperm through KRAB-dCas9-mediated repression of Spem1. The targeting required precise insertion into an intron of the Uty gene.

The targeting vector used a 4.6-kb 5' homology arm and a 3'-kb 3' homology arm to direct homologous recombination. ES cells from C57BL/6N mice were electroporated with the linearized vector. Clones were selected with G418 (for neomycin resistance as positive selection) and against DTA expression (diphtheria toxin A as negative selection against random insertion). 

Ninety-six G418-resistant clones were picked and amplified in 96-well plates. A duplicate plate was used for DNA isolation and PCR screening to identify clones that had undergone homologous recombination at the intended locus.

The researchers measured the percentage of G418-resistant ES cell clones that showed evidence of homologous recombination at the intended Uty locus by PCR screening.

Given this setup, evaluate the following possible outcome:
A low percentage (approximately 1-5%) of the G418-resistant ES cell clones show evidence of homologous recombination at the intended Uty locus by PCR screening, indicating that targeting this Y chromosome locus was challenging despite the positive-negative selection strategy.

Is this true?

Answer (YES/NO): NO